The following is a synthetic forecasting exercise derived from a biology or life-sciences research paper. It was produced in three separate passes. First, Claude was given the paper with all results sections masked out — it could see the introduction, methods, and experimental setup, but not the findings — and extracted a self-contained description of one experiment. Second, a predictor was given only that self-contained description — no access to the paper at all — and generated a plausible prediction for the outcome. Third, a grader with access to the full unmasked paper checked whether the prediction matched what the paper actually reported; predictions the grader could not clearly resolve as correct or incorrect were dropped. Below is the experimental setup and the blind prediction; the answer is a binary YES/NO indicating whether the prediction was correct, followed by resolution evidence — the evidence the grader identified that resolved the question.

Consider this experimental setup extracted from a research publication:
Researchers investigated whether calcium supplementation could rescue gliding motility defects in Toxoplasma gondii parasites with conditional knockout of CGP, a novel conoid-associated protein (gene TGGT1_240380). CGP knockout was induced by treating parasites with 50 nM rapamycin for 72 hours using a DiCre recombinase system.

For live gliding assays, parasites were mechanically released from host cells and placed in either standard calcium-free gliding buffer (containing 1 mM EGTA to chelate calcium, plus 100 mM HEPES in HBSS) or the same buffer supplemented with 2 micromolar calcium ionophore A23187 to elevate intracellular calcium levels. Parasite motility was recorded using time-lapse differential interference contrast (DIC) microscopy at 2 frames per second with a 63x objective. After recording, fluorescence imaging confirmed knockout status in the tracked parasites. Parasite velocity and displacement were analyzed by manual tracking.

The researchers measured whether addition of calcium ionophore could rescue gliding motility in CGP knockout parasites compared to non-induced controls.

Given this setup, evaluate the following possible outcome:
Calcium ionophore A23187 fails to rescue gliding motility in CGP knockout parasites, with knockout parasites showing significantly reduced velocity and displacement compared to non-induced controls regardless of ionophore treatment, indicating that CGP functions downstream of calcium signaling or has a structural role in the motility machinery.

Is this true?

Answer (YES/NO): YES